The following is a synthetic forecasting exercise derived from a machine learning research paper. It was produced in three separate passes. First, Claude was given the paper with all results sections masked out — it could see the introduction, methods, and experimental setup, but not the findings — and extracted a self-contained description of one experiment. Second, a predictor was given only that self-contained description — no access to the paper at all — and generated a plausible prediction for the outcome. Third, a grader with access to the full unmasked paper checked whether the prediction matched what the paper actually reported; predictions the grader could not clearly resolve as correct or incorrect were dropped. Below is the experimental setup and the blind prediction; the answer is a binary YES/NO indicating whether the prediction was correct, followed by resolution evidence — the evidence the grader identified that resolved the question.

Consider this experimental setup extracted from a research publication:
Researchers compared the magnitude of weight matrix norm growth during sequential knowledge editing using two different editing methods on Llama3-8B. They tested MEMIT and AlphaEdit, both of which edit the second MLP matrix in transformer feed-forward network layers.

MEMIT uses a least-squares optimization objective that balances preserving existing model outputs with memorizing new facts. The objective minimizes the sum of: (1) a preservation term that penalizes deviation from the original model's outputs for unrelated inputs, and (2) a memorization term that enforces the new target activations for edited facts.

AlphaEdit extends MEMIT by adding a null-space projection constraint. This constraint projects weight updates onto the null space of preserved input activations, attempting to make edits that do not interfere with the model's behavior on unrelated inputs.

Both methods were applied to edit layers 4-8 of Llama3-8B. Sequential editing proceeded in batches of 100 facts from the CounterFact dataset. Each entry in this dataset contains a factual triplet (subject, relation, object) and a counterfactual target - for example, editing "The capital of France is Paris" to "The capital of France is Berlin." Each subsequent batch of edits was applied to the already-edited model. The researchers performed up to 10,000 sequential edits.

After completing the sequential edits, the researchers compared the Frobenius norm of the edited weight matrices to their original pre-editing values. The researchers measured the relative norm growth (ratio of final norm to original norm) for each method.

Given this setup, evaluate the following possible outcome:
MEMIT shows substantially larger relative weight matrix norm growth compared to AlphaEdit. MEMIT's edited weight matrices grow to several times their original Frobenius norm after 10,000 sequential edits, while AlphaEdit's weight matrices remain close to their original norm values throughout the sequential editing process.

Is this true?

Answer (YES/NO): NO